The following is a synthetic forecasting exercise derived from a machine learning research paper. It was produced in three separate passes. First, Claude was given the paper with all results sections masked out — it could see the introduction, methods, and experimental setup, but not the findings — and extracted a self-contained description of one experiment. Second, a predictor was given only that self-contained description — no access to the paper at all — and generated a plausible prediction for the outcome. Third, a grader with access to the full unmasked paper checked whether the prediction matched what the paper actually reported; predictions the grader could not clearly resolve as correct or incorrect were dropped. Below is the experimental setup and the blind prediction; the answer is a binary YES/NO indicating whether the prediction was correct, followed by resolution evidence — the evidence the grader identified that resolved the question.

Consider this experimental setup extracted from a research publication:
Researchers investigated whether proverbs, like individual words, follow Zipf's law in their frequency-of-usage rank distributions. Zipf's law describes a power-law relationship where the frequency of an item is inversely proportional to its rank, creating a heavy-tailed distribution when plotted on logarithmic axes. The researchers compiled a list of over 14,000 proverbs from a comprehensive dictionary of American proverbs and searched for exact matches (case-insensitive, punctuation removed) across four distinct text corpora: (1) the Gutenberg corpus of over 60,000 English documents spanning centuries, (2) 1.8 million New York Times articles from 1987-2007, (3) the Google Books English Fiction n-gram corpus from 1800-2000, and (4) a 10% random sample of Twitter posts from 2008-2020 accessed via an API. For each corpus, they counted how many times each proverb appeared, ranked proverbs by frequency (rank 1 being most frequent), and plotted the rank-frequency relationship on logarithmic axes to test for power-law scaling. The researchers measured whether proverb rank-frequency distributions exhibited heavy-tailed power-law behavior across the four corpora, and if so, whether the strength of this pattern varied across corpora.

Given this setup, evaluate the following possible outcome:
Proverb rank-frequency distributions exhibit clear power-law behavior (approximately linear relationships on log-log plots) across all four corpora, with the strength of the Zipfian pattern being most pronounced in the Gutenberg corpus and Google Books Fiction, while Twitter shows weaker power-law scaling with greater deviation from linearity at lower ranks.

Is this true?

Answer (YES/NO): NO